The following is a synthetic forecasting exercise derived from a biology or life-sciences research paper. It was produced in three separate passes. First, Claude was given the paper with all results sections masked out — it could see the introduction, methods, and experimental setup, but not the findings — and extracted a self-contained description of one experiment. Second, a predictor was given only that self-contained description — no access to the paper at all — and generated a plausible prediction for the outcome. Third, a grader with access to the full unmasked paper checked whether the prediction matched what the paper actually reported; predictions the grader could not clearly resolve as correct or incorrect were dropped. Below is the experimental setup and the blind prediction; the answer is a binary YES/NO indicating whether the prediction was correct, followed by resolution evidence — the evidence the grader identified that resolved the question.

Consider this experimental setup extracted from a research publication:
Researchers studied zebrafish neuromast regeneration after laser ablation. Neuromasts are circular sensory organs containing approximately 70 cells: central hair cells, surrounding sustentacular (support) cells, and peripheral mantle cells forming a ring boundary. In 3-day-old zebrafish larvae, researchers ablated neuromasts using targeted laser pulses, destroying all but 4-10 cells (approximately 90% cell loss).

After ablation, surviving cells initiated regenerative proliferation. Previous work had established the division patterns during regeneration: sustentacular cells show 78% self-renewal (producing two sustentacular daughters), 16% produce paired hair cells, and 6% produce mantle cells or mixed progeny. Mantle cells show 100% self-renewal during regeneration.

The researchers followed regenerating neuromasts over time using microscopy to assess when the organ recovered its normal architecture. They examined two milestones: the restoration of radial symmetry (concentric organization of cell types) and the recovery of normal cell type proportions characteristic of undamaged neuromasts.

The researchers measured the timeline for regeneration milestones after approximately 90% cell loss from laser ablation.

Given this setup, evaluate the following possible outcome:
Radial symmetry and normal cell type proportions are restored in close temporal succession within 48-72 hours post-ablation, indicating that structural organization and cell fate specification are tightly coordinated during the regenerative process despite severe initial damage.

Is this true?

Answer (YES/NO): NO